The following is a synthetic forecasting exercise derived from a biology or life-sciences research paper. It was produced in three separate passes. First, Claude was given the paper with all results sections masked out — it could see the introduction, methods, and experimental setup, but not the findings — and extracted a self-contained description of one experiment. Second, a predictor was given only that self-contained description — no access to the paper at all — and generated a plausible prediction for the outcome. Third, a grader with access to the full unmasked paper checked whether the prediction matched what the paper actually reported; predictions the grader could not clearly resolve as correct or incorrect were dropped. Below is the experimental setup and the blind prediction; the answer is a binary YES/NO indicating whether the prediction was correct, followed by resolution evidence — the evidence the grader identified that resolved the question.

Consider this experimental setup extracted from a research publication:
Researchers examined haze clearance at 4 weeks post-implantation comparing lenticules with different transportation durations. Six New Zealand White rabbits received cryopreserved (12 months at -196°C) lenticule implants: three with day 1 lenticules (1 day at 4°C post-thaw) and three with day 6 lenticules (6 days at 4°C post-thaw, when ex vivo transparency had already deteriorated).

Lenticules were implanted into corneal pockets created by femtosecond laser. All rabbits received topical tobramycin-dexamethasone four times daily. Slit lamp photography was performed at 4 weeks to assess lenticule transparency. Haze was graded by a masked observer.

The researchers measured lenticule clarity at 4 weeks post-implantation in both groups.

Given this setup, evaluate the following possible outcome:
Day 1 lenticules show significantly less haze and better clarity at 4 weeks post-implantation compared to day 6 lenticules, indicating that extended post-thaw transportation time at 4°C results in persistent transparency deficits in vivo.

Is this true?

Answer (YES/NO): NO